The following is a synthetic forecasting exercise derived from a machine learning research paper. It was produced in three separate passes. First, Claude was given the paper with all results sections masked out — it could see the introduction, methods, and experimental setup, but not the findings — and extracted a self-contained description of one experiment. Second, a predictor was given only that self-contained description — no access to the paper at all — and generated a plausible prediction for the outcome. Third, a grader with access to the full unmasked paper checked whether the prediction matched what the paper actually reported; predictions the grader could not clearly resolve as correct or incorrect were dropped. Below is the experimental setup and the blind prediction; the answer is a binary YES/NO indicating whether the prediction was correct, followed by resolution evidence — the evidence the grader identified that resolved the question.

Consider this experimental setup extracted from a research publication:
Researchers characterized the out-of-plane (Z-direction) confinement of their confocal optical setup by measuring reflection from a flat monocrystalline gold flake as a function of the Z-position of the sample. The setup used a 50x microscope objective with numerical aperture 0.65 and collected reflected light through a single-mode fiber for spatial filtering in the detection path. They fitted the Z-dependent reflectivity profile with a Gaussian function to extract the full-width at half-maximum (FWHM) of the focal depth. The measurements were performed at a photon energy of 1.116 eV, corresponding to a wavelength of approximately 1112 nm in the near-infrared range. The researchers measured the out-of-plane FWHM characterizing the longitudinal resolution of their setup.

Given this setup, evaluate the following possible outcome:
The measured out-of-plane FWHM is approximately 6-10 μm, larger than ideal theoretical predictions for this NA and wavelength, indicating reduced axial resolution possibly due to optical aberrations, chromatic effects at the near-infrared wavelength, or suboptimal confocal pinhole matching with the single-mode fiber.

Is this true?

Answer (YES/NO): NO